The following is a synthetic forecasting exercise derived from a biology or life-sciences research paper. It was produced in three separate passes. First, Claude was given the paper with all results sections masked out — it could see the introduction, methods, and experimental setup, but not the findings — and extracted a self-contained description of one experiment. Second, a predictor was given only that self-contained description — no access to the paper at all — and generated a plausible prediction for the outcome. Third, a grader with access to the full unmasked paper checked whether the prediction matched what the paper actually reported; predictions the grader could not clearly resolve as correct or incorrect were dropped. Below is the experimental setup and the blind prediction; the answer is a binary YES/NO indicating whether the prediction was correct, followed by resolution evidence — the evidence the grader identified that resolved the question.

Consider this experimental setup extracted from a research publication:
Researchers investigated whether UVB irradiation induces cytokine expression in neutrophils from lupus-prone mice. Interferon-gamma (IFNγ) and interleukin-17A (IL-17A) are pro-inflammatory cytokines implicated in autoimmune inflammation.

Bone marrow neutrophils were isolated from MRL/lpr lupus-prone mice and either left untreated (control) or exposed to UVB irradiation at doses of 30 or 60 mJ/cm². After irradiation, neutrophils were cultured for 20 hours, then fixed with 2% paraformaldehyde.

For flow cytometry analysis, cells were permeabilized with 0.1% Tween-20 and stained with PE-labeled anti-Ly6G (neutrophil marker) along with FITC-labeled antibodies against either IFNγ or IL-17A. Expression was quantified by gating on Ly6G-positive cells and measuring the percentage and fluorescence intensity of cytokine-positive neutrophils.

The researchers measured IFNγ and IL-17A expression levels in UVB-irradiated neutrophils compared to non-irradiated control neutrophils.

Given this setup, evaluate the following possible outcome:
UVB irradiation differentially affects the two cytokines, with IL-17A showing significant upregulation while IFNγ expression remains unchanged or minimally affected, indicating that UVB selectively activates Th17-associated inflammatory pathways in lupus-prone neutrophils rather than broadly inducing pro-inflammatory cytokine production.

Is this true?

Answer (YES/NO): NO